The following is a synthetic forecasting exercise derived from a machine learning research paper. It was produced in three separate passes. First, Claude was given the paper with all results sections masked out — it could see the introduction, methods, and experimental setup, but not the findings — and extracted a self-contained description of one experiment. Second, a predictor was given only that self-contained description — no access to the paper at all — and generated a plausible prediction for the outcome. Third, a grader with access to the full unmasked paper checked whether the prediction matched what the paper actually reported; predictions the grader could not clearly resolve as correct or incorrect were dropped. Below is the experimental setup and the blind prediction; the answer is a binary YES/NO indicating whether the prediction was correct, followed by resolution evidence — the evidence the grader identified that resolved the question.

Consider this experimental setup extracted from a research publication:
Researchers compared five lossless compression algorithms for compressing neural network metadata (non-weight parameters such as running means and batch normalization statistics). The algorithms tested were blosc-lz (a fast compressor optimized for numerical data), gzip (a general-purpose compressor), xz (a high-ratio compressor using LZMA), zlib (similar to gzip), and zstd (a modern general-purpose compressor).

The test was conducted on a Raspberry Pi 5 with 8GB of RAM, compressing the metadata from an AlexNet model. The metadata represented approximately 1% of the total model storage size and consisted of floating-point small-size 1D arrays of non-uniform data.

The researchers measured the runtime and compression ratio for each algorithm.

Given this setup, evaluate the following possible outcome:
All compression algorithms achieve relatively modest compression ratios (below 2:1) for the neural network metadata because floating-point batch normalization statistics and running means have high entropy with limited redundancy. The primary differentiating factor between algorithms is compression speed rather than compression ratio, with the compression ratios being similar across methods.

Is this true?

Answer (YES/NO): YES